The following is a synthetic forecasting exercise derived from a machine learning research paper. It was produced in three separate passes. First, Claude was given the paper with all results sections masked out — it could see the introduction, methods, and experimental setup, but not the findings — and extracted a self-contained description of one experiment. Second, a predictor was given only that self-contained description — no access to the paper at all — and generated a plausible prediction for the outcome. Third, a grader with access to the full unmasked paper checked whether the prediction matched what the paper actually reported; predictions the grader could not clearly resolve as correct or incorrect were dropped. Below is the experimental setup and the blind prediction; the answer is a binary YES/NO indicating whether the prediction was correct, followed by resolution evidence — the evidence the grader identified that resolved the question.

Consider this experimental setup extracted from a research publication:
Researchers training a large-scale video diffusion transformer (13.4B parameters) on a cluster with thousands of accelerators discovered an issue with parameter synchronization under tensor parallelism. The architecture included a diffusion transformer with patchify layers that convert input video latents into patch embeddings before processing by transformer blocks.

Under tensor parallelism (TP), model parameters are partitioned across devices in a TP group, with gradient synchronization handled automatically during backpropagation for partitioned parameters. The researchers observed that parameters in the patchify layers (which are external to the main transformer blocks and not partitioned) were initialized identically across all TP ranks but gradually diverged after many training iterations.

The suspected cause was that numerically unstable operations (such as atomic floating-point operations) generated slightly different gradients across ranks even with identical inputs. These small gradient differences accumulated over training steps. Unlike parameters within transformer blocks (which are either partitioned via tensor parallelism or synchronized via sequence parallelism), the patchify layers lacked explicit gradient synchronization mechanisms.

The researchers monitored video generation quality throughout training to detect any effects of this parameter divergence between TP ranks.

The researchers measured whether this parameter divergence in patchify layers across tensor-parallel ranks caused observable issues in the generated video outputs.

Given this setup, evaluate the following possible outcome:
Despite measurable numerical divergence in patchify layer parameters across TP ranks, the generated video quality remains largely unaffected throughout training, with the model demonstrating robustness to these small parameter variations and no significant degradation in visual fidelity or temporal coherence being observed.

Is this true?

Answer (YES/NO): NO